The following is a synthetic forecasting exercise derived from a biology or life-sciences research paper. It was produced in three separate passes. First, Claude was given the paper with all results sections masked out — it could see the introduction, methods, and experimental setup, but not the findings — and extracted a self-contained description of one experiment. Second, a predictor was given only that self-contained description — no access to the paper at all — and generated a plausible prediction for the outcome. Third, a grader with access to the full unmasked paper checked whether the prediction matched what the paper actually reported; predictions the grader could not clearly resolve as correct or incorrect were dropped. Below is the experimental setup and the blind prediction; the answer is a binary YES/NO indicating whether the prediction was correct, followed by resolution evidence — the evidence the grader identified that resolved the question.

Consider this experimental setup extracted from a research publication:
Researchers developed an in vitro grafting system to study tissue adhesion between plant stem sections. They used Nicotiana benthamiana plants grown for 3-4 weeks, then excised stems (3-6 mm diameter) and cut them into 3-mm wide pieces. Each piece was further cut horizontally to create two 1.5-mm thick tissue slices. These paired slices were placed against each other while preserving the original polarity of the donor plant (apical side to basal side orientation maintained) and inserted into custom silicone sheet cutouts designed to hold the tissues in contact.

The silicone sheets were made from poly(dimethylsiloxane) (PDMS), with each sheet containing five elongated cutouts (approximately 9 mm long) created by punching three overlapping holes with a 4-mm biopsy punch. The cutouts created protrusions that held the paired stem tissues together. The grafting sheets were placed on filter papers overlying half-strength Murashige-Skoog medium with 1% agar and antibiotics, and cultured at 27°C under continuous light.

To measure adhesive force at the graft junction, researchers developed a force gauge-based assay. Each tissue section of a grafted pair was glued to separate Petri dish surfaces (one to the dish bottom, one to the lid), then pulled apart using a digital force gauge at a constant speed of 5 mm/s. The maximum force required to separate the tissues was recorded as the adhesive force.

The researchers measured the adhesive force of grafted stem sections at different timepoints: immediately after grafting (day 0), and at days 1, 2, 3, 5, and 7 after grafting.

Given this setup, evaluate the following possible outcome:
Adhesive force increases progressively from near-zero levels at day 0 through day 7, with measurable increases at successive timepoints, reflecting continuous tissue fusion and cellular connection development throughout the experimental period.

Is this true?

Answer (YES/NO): NO